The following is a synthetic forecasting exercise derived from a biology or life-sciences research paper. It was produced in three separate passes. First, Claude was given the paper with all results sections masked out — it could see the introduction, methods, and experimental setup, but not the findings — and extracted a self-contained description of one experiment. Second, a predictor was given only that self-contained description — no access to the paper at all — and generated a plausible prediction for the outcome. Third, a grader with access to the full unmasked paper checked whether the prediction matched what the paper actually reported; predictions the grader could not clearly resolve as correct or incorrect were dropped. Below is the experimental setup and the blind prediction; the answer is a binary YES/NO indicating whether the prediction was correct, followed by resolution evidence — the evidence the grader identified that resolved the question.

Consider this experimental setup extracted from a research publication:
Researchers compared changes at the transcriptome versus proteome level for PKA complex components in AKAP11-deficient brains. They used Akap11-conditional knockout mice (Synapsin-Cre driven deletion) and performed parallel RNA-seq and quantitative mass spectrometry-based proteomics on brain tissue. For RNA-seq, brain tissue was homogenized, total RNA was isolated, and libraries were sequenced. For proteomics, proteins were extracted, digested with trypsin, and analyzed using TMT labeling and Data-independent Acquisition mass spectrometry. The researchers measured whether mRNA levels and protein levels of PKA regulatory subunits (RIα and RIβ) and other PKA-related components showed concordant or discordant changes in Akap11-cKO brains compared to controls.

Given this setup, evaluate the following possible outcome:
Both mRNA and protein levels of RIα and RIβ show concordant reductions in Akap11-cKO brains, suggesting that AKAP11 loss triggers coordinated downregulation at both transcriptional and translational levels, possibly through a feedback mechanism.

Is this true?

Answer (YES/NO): NO